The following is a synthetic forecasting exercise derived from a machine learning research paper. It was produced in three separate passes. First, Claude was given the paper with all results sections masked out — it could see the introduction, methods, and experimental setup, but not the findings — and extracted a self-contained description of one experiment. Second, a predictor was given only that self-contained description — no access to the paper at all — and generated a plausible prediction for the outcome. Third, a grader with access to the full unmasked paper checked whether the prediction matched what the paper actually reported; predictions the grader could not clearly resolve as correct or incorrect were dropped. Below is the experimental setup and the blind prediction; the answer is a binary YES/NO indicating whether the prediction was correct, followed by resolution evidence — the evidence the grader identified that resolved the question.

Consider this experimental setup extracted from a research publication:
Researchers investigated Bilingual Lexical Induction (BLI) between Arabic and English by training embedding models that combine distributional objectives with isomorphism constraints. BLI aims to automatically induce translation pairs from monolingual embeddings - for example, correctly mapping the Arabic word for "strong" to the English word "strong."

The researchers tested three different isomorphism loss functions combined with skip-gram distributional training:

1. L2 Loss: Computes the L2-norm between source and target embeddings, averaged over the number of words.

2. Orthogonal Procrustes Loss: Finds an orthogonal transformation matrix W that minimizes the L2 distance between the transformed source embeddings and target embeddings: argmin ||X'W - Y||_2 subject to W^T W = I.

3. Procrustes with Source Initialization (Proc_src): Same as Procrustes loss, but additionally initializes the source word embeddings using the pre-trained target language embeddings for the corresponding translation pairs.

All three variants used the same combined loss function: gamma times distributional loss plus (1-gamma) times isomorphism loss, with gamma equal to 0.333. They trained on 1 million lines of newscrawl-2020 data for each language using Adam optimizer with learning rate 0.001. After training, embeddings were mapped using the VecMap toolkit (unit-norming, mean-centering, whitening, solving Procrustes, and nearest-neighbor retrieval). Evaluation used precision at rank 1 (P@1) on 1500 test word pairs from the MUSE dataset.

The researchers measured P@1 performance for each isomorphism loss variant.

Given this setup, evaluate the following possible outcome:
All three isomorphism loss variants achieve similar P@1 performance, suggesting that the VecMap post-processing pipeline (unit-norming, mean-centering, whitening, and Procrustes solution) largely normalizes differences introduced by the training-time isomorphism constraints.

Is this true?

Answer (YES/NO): NO